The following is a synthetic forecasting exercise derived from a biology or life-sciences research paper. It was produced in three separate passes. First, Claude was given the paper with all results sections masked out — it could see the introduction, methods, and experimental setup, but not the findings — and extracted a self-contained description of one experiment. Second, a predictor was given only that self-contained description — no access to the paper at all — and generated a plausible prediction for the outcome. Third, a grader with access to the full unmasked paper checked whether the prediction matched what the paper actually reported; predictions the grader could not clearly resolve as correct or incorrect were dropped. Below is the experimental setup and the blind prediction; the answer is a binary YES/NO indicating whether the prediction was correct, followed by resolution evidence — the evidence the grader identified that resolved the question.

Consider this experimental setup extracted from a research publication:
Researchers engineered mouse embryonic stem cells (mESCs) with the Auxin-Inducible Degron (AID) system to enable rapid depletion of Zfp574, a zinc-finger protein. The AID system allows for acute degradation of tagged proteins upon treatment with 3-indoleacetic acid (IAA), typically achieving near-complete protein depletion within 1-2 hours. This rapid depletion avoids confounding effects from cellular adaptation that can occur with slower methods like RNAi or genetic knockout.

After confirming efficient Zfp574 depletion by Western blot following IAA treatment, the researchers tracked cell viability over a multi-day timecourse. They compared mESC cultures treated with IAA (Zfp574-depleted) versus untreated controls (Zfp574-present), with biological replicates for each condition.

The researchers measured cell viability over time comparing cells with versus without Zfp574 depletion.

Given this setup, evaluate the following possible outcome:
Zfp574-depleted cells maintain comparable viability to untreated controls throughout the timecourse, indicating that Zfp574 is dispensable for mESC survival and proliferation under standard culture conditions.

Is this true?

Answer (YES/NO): NO